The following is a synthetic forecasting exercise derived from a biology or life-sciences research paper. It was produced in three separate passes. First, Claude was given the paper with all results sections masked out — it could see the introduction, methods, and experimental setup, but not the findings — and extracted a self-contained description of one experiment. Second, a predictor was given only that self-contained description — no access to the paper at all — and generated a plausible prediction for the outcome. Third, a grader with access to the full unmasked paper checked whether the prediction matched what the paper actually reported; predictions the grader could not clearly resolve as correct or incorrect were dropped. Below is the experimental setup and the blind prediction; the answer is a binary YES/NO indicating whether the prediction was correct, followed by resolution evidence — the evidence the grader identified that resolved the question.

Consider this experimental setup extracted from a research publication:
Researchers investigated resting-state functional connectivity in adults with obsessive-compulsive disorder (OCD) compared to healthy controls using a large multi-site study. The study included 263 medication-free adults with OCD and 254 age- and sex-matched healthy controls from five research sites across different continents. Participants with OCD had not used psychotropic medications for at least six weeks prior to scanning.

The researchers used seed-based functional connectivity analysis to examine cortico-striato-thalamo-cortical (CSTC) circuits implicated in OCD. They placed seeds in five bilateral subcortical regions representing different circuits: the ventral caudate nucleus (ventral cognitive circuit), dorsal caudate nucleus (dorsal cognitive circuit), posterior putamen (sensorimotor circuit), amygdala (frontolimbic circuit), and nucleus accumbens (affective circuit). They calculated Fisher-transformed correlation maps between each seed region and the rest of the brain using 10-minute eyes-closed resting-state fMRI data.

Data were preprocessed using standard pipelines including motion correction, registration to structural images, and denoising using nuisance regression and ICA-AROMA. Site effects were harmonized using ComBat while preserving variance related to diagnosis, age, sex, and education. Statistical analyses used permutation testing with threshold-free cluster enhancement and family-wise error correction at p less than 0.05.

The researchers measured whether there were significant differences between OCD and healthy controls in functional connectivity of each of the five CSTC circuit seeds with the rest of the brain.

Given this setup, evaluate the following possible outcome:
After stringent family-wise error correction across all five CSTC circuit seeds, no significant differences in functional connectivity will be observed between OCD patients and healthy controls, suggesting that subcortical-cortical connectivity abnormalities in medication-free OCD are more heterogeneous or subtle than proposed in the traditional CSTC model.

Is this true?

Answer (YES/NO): NO